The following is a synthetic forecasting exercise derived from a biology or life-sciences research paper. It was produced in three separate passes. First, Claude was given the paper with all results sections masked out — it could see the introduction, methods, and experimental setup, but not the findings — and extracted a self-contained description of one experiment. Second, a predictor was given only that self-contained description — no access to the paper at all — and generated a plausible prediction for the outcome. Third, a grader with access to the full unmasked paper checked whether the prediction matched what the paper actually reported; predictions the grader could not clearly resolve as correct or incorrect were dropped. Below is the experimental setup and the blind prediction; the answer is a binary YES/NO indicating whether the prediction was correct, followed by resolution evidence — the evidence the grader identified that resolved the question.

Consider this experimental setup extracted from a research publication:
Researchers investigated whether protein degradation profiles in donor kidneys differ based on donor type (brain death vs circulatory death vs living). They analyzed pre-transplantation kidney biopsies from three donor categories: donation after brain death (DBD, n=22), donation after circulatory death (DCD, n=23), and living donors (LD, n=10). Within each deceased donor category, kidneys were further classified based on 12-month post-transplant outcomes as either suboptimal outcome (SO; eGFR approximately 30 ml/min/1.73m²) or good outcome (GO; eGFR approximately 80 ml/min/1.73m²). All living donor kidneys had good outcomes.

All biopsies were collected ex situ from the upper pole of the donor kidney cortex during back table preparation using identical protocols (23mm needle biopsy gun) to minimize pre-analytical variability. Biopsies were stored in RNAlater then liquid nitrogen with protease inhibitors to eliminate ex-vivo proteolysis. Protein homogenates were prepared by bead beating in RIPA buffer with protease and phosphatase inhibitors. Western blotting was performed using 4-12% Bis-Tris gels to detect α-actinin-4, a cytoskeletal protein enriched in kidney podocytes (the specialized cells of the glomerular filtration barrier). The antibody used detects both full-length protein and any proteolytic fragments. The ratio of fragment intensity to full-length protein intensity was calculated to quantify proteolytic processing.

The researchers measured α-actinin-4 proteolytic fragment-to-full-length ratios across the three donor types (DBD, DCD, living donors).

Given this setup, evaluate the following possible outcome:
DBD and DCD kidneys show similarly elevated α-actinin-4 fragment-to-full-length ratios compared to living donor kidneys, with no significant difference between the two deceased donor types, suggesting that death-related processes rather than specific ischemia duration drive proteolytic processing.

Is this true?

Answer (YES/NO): NO